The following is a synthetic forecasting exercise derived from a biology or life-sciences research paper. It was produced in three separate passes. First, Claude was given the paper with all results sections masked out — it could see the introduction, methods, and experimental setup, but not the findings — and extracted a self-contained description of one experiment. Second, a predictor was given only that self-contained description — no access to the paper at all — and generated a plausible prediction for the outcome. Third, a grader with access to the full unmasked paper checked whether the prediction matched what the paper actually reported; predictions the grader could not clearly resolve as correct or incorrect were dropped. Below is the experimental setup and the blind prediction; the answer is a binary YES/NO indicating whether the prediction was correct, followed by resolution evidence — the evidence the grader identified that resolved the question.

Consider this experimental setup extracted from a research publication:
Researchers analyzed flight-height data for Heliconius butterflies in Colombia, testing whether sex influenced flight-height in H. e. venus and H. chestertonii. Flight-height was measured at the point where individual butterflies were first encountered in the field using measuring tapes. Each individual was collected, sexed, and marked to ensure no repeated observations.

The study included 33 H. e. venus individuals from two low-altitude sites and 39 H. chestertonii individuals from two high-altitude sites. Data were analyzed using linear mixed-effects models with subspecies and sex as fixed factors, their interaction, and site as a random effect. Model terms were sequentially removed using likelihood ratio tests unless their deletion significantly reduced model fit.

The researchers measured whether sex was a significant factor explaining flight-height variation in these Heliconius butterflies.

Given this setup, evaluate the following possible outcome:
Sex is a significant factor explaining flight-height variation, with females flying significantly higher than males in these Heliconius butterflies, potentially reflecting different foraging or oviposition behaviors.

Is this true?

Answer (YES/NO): NO